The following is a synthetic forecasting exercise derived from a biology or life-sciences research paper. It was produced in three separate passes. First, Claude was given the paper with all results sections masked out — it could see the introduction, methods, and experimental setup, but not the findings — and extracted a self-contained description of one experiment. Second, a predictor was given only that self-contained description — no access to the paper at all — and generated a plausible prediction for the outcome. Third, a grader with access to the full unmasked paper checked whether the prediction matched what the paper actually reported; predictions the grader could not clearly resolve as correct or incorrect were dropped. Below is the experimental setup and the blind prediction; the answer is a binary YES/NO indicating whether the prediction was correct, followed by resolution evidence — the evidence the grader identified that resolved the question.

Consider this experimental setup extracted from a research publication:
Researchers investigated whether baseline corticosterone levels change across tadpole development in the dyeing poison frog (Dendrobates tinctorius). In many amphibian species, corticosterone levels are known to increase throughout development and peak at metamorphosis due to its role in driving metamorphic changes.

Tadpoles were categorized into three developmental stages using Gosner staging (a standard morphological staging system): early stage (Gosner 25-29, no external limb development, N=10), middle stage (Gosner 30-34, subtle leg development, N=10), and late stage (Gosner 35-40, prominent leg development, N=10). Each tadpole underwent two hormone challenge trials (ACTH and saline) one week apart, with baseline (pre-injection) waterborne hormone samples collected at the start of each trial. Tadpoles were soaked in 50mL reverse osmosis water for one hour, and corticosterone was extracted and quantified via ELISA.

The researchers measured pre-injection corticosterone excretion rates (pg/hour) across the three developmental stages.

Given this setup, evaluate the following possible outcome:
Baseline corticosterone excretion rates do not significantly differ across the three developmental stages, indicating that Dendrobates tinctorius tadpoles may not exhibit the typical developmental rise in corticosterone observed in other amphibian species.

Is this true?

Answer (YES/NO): YES